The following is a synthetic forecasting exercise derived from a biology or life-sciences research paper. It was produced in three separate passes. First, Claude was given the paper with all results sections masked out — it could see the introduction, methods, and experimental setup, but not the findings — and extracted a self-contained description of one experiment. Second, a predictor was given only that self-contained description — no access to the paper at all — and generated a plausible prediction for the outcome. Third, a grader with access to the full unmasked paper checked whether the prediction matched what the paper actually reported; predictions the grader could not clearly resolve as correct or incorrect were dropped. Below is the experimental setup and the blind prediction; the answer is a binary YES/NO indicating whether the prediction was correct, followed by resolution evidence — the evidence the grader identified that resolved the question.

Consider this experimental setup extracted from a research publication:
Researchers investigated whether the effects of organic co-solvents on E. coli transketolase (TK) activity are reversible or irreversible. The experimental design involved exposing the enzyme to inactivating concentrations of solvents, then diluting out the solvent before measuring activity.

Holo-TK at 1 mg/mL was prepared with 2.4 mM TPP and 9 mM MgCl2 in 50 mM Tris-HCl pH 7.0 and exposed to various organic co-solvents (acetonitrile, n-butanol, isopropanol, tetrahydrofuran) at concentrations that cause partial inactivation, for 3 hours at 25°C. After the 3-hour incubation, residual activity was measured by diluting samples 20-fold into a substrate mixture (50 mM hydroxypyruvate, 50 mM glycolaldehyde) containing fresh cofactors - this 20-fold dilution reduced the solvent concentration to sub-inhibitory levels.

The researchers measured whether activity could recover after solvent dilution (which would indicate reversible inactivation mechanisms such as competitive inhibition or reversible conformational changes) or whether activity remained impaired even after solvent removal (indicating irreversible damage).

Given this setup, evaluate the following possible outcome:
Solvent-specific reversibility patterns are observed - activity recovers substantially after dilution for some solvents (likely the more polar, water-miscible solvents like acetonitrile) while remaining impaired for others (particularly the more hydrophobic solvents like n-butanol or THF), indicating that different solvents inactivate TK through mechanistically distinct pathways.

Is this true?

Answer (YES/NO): NO